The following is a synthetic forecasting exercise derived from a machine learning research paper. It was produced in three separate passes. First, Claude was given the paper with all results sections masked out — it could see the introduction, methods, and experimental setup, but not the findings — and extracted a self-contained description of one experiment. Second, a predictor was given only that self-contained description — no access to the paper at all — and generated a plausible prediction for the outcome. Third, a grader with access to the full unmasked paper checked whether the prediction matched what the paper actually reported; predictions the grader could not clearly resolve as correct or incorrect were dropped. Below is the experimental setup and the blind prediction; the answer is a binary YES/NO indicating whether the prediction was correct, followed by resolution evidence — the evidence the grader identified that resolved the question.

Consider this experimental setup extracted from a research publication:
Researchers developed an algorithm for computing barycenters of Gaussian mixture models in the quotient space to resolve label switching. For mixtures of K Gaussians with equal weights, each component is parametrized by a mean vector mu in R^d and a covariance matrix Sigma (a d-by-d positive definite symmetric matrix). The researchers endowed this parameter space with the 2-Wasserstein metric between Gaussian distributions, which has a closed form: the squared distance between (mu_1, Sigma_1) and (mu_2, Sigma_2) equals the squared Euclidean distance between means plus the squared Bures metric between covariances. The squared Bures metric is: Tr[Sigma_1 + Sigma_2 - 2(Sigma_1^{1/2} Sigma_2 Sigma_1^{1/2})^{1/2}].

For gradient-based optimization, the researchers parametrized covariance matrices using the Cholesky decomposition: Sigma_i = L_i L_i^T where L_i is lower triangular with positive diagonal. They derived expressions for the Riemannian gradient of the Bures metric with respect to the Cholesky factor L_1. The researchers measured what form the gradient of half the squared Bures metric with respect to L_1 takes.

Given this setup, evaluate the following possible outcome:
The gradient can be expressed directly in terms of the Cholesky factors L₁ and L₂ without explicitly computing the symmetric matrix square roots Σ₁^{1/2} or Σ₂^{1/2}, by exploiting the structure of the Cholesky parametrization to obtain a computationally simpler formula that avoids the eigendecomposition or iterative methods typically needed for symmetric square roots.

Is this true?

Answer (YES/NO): NO